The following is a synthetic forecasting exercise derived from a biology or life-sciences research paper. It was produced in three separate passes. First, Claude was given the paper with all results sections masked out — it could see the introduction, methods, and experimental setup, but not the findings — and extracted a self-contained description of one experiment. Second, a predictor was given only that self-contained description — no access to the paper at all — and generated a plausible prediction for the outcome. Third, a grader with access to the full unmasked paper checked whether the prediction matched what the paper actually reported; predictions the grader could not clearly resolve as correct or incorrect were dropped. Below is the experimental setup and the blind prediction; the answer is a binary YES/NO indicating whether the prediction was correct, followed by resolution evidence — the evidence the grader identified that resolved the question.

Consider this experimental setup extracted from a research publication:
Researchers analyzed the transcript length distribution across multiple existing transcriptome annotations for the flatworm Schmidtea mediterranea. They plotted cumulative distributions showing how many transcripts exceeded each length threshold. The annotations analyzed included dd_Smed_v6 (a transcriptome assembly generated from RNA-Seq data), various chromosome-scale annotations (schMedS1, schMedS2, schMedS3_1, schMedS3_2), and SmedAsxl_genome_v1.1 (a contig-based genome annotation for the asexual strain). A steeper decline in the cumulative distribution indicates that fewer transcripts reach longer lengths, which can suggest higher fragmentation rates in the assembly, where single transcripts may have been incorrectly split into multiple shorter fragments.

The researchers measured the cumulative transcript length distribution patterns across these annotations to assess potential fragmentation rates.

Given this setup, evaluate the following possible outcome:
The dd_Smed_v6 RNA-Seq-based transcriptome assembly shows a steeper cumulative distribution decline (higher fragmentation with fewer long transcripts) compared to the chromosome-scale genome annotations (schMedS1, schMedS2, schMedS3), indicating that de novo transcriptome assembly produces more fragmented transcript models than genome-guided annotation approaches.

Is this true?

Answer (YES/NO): YES